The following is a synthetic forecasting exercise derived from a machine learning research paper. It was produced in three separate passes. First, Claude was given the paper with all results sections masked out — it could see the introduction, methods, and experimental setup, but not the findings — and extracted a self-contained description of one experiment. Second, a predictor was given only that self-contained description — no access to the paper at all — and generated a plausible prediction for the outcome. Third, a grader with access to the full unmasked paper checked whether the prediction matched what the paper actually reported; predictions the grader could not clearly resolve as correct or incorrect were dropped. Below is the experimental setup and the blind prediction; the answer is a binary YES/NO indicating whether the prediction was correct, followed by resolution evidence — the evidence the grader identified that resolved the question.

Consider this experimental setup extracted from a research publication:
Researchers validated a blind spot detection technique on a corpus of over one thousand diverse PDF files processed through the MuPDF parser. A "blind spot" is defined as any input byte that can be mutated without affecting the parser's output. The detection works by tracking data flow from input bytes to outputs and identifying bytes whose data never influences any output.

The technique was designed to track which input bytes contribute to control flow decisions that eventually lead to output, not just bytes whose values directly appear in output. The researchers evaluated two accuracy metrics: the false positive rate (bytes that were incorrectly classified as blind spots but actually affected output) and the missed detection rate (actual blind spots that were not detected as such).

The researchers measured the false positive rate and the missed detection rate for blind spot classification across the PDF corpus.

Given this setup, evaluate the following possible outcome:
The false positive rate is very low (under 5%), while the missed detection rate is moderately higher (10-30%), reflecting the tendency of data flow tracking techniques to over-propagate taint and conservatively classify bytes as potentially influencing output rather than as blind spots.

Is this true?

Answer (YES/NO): NO